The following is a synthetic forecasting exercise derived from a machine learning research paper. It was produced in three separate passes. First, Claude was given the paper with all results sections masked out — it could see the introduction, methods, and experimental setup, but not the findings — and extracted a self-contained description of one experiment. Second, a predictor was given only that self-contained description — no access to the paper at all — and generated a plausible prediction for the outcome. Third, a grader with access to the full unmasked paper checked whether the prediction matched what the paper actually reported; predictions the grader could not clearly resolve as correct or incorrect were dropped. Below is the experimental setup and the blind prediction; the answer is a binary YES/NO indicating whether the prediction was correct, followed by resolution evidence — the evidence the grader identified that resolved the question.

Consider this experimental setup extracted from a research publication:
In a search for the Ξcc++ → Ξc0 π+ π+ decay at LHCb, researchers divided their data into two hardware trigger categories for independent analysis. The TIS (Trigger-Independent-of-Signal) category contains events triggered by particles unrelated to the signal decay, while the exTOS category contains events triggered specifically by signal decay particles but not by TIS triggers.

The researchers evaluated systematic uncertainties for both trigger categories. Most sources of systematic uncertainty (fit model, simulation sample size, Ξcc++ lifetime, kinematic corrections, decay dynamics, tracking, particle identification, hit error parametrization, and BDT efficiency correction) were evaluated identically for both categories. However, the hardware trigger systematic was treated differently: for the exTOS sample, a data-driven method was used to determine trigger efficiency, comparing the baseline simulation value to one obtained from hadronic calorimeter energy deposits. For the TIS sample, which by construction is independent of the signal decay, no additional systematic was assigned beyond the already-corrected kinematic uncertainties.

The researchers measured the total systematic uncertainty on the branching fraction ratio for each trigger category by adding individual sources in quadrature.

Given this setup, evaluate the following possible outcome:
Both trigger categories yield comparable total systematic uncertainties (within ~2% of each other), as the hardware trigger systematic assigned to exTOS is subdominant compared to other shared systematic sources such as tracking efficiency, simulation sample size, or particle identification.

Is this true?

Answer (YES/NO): NO